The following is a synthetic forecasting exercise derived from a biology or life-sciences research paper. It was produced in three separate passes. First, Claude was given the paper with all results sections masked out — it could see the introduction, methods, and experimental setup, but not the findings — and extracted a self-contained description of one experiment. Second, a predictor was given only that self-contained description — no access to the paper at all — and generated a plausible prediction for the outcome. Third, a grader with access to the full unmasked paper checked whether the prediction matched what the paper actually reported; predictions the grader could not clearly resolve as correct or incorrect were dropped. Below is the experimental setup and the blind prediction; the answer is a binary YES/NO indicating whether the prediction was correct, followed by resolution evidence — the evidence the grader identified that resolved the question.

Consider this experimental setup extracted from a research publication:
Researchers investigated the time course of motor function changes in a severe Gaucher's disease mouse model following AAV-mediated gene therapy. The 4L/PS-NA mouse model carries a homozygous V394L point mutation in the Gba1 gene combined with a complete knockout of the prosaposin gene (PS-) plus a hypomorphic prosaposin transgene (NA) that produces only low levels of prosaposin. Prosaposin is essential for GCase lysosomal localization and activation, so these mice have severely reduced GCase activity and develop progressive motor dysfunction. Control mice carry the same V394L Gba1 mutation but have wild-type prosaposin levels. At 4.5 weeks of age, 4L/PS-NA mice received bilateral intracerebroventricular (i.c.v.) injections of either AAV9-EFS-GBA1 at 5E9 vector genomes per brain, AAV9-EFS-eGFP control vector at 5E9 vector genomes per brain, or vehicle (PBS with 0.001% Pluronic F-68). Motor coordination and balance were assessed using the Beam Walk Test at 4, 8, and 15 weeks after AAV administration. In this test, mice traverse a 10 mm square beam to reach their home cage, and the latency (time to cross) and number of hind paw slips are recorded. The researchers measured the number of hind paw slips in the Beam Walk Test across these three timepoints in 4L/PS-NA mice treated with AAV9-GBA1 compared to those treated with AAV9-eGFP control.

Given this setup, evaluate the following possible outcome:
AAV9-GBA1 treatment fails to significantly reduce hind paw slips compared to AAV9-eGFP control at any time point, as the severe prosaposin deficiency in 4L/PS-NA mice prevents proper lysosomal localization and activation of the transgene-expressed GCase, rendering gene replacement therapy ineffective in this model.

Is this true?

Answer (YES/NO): NO